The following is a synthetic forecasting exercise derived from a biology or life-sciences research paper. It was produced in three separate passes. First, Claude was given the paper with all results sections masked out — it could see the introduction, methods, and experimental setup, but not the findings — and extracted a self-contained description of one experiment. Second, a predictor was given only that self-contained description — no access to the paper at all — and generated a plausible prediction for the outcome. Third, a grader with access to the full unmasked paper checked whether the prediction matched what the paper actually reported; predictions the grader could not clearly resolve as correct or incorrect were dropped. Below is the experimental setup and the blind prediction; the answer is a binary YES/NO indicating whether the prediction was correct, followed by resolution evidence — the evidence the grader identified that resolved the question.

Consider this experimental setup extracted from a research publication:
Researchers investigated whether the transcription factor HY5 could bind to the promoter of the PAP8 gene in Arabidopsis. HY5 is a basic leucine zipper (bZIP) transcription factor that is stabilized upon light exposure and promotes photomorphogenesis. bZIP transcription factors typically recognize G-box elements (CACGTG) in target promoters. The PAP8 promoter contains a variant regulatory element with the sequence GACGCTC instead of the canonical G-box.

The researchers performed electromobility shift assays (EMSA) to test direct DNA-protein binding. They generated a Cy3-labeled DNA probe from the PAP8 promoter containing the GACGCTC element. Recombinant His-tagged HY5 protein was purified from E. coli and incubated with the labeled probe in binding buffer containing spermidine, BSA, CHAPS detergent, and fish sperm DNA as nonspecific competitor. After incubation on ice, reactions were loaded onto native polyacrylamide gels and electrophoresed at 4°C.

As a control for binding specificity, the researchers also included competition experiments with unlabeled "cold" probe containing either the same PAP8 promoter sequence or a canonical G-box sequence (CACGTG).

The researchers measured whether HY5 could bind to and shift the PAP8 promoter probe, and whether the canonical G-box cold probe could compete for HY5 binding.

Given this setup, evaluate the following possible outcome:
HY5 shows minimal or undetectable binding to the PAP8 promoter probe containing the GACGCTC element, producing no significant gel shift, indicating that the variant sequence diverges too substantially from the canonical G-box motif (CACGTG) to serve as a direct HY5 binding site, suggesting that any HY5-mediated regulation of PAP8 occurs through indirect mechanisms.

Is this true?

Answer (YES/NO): NO